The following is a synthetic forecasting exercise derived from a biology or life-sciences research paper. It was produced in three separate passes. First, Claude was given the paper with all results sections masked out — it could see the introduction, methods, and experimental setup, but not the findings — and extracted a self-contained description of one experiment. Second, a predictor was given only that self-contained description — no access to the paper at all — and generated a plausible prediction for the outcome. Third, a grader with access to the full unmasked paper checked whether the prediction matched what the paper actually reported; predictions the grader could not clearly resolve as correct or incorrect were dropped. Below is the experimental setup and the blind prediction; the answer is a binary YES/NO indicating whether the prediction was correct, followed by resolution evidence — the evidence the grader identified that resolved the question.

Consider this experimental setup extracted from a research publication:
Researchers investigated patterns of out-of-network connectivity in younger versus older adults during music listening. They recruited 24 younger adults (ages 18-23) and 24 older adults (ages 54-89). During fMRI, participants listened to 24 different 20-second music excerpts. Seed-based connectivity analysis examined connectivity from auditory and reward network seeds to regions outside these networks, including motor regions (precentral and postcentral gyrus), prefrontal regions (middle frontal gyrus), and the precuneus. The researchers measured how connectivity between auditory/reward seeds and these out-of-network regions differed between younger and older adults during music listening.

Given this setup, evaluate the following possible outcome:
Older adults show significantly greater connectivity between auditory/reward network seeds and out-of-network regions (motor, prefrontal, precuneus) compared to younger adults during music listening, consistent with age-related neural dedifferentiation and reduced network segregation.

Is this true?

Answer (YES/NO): YES